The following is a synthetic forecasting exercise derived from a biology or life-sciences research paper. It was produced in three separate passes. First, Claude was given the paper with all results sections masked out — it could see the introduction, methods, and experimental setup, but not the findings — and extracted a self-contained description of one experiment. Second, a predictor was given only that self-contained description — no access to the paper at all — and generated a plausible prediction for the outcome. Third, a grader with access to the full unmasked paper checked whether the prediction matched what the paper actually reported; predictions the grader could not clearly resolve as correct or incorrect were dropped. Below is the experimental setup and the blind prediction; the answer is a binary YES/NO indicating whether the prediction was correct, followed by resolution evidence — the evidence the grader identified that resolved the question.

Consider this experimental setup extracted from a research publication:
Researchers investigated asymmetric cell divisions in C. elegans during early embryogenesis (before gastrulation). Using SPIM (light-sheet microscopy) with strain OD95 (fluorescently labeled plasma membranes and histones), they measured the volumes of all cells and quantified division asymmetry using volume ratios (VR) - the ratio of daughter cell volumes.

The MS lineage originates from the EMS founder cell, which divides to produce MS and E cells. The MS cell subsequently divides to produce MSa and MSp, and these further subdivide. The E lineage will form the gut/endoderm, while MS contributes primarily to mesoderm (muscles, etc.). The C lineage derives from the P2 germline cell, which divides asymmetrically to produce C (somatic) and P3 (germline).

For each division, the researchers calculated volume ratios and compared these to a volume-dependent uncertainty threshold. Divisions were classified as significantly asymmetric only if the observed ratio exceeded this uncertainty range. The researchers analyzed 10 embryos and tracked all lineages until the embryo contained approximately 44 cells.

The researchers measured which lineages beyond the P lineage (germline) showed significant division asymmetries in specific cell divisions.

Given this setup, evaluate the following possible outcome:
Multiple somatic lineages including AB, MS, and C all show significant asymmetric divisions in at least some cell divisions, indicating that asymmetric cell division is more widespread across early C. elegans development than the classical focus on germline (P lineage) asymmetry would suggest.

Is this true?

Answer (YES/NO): YES